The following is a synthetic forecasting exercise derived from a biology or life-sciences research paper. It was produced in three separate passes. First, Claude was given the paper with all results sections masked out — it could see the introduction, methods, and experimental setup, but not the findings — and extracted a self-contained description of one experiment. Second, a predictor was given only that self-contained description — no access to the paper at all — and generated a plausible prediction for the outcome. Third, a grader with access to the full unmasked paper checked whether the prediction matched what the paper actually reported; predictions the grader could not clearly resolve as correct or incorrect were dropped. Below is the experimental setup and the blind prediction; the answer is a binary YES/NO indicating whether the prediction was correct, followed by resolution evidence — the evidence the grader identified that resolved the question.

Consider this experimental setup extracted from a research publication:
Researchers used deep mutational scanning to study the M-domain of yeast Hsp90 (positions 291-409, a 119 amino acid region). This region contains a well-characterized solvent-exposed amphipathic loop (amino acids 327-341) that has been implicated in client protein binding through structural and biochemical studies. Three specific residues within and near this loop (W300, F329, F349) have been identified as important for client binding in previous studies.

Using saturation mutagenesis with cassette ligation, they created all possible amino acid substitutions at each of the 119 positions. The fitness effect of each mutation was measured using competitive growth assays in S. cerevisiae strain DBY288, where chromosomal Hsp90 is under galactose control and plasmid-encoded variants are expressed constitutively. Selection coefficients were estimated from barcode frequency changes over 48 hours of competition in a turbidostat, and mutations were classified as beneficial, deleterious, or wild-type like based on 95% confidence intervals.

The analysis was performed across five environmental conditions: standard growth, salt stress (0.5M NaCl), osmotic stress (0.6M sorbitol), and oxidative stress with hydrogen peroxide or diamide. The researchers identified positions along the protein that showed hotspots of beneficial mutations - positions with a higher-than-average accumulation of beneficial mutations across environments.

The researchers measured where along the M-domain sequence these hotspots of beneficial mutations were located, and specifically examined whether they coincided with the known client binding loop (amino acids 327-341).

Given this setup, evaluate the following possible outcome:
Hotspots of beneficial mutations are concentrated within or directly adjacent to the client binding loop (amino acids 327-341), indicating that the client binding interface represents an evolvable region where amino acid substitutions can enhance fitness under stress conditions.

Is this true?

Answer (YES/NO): NO